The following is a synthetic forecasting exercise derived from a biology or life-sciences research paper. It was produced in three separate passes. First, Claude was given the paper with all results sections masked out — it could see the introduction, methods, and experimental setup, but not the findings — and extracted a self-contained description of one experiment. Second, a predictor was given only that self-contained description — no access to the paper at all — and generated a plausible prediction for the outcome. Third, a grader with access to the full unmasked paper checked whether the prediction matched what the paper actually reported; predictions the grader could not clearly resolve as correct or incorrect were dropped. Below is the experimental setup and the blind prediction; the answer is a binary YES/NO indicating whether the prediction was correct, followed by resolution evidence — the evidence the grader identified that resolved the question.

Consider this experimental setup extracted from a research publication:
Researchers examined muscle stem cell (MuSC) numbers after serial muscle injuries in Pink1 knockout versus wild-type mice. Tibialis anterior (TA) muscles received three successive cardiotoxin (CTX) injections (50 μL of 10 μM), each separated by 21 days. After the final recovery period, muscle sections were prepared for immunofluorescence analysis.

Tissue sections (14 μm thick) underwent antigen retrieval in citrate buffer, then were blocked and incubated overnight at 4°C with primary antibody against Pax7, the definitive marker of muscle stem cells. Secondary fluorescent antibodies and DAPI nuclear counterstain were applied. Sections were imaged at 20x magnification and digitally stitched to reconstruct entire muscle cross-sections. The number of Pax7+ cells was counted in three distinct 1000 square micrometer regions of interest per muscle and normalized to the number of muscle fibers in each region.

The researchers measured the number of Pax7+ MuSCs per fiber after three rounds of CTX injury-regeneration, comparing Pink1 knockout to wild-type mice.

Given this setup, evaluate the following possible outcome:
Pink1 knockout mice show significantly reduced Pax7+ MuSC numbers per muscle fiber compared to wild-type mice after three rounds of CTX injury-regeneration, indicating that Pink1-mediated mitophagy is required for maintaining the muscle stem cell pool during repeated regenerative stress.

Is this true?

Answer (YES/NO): YES